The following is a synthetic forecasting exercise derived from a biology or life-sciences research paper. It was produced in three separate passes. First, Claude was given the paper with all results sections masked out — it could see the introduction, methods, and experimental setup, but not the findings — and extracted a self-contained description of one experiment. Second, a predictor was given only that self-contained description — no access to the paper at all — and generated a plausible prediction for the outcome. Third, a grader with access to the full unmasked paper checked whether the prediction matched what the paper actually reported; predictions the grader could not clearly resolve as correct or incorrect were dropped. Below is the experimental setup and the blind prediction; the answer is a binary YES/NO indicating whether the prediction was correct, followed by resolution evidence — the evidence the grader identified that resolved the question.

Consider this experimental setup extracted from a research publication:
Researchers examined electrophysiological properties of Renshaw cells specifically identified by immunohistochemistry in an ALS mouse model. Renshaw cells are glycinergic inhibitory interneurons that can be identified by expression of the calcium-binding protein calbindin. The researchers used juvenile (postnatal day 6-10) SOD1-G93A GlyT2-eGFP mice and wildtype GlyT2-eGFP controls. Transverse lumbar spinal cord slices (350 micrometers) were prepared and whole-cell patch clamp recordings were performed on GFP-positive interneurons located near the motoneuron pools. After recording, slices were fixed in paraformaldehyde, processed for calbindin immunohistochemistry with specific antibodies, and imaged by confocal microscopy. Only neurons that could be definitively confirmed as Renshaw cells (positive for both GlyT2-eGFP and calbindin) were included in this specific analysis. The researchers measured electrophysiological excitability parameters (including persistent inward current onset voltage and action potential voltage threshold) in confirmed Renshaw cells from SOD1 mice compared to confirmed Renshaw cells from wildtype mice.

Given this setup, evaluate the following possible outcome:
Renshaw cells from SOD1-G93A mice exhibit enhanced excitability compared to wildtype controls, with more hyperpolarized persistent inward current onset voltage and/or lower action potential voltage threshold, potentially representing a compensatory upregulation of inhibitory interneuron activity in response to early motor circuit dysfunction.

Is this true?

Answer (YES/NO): NO